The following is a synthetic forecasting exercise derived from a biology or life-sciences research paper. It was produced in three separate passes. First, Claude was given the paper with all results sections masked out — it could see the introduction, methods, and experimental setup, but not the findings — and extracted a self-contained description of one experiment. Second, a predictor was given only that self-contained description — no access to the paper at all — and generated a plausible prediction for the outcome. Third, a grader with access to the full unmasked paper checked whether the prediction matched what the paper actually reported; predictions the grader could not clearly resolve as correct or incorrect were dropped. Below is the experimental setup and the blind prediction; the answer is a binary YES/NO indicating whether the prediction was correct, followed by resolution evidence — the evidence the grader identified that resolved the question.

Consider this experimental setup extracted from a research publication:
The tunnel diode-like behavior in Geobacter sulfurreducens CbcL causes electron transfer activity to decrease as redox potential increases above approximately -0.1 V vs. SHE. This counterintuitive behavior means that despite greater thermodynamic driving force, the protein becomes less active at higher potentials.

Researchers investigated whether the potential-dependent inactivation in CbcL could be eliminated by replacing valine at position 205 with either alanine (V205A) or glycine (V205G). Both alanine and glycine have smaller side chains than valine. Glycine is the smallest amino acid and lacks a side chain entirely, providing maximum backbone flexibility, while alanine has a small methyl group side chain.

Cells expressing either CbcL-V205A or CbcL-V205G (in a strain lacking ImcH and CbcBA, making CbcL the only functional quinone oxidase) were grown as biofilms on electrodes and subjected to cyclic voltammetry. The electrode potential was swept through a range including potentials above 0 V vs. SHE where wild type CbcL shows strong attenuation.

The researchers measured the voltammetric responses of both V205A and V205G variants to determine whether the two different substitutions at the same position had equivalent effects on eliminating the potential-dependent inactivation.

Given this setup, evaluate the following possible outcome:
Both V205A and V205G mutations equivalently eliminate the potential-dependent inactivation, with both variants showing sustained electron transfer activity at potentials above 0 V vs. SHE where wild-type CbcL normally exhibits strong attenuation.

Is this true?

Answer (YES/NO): YES